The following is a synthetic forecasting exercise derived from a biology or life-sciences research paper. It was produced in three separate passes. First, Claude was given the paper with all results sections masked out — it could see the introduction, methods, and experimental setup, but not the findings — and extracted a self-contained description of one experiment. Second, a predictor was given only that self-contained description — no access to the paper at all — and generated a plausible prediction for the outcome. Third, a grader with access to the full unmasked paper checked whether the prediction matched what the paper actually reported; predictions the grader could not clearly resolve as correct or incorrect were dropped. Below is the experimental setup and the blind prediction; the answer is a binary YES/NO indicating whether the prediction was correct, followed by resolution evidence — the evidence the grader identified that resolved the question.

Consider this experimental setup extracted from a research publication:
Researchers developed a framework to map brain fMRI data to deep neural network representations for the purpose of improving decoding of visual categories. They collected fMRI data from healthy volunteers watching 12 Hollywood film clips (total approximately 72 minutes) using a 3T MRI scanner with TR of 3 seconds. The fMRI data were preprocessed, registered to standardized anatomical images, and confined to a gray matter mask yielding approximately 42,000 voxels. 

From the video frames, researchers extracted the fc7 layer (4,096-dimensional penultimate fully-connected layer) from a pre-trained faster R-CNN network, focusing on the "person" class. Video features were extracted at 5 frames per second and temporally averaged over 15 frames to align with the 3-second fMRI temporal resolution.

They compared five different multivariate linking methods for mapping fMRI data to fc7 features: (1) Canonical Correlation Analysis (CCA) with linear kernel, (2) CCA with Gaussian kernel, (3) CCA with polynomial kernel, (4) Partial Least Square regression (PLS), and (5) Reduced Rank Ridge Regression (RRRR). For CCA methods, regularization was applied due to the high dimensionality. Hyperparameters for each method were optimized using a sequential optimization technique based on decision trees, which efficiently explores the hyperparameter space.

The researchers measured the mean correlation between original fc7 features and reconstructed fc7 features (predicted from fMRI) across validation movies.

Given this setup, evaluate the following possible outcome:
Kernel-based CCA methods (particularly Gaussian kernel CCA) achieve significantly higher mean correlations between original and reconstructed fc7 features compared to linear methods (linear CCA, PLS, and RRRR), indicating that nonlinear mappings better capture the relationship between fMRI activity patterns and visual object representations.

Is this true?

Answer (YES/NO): NO